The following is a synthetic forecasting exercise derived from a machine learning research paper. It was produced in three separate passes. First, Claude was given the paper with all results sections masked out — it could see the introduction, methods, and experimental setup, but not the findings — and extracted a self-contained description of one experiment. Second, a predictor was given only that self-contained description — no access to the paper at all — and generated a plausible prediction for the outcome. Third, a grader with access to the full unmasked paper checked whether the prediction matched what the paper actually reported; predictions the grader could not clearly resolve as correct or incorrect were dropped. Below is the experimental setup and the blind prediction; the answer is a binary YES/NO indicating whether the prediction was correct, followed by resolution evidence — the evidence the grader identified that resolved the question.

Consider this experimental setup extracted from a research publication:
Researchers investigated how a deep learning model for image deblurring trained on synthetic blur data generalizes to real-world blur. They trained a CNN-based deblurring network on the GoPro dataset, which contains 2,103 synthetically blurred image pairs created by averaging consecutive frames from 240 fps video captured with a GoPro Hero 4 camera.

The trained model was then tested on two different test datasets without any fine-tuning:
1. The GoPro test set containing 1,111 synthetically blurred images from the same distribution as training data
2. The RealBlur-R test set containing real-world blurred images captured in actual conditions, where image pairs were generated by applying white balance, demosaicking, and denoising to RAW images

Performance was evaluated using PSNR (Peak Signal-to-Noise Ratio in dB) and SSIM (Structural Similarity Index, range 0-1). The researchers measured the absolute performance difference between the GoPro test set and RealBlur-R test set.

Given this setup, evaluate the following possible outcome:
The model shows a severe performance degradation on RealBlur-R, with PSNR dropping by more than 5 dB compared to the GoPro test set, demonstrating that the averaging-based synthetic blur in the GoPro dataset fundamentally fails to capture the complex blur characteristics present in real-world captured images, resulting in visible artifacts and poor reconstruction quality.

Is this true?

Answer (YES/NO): NO